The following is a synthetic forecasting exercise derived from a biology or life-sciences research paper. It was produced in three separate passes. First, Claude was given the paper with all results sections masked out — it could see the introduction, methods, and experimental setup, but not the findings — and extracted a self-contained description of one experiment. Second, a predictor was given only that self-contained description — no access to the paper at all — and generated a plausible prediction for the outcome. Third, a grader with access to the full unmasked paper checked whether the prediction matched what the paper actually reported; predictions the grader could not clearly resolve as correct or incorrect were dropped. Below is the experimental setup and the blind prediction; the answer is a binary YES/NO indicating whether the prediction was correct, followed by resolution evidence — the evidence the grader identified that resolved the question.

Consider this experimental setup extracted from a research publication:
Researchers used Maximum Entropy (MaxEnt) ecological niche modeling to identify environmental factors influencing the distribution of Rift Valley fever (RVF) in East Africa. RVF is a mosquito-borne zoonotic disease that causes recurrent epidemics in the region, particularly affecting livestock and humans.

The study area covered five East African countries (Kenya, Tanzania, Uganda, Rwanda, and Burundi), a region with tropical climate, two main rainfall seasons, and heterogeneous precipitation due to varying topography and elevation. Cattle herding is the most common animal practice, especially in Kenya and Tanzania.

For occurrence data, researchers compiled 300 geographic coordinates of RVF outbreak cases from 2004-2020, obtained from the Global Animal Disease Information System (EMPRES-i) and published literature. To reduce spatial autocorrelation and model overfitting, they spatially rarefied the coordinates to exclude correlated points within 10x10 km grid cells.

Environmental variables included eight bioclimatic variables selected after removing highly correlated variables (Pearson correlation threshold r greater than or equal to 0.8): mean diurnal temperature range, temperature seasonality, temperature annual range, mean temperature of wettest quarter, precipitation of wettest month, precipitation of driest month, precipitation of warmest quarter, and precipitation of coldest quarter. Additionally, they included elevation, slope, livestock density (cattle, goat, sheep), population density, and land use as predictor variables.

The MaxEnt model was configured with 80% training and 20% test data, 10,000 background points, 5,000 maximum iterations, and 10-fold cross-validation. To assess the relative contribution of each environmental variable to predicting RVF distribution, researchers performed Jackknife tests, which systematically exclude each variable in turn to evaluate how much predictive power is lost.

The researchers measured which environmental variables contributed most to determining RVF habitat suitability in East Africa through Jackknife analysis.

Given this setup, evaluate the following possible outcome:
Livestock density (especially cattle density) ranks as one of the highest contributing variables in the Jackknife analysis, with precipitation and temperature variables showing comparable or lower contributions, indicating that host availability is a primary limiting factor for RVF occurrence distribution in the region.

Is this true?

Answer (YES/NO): NO